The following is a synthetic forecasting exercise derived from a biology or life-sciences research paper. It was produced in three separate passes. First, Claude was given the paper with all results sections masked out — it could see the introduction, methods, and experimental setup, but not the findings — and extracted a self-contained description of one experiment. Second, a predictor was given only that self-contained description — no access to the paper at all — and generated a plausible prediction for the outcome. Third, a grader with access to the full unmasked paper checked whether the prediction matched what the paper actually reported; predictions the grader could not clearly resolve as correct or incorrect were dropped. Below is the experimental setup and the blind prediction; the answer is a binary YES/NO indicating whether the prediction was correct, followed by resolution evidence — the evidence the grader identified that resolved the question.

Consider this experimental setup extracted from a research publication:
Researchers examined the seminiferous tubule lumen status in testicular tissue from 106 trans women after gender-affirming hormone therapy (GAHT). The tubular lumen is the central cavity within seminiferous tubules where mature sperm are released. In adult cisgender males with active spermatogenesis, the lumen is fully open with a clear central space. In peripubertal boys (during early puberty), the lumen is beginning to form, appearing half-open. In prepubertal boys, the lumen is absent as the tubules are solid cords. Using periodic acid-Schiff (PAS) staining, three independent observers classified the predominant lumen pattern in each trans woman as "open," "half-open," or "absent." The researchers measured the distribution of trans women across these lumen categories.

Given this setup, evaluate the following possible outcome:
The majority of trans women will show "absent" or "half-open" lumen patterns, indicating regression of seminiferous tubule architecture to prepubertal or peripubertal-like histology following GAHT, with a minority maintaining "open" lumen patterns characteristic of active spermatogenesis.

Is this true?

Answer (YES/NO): YES